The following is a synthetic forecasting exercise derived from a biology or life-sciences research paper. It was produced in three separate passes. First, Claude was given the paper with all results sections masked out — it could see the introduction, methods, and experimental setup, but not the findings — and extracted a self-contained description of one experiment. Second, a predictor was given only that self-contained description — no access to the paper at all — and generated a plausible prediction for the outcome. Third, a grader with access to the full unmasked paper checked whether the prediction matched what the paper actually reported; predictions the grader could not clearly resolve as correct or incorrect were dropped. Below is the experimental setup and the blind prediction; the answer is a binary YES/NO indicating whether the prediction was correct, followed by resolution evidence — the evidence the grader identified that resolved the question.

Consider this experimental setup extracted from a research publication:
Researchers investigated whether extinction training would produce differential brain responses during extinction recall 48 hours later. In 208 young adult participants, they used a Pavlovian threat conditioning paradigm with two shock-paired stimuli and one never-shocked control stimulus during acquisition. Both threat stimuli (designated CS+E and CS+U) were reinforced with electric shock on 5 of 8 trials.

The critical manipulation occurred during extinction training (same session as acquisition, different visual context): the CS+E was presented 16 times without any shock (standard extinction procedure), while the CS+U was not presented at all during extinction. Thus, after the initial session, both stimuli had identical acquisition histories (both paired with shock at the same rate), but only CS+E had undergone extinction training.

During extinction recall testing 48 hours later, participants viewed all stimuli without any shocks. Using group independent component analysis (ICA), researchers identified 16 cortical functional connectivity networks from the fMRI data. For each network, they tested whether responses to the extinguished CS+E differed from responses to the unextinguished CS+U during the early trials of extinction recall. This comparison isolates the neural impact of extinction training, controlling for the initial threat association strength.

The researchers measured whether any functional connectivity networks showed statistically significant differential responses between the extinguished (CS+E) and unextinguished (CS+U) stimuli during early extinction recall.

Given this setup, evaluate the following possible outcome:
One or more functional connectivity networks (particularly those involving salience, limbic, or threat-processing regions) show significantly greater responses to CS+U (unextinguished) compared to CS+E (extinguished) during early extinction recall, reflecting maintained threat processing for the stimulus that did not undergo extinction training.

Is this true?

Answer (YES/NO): NO